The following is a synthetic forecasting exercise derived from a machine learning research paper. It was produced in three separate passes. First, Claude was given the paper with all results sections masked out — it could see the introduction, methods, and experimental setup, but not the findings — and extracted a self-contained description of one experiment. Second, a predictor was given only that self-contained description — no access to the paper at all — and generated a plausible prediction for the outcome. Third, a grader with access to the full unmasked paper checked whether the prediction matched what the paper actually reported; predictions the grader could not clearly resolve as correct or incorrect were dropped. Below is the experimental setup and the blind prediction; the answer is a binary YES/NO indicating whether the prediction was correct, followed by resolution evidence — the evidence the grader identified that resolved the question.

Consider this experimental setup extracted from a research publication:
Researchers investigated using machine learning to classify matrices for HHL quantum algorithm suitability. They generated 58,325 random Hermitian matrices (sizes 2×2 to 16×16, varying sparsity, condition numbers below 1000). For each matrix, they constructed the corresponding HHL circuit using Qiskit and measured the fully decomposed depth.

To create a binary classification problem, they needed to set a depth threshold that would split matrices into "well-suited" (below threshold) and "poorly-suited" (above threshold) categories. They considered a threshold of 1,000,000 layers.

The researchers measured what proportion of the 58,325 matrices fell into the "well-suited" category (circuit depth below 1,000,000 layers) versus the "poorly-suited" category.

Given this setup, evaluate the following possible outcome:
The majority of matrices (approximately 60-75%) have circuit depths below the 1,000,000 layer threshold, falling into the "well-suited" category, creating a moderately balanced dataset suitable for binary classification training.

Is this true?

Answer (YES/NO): NO